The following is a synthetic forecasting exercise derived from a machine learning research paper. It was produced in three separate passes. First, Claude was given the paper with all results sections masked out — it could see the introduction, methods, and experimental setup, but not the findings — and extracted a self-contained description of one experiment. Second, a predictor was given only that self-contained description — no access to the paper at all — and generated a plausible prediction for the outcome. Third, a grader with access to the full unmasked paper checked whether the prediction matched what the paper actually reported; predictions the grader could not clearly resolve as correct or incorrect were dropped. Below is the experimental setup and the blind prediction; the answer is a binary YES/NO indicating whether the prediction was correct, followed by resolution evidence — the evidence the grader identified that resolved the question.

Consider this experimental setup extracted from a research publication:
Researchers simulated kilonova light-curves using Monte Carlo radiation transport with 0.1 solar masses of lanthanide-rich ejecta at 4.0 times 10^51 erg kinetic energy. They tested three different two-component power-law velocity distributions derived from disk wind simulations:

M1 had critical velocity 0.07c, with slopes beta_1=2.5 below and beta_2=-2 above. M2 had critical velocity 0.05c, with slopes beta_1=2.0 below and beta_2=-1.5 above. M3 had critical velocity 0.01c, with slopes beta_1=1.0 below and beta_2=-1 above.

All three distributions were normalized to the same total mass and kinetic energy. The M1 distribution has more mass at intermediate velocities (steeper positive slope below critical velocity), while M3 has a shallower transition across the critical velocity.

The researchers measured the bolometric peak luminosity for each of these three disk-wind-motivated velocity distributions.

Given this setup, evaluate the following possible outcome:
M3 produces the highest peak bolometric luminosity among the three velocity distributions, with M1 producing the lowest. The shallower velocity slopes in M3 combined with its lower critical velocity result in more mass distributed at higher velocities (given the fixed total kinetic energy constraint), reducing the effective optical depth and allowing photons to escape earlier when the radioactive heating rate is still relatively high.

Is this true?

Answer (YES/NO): NO